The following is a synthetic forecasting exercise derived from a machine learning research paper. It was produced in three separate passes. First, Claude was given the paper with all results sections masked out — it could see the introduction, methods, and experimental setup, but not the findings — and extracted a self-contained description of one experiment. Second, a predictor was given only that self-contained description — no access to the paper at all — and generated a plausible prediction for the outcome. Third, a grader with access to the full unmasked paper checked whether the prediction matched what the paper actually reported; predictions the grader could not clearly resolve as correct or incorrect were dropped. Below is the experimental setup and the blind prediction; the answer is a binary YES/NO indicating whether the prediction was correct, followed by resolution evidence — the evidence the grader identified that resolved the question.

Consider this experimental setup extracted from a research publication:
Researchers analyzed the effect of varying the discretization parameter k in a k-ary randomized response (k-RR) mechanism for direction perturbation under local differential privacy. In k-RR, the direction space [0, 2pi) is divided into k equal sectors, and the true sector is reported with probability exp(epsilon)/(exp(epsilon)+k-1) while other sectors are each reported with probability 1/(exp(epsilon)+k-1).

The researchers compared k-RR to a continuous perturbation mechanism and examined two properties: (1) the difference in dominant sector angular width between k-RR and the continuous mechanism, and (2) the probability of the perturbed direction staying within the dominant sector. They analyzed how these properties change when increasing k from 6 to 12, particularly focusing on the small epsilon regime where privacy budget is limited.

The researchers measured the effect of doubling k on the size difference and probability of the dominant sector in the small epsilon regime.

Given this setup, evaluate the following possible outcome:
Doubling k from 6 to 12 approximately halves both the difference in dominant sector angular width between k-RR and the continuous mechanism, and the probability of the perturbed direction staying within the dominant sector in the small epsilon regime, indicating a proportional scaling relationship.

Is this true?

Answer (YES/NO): NO